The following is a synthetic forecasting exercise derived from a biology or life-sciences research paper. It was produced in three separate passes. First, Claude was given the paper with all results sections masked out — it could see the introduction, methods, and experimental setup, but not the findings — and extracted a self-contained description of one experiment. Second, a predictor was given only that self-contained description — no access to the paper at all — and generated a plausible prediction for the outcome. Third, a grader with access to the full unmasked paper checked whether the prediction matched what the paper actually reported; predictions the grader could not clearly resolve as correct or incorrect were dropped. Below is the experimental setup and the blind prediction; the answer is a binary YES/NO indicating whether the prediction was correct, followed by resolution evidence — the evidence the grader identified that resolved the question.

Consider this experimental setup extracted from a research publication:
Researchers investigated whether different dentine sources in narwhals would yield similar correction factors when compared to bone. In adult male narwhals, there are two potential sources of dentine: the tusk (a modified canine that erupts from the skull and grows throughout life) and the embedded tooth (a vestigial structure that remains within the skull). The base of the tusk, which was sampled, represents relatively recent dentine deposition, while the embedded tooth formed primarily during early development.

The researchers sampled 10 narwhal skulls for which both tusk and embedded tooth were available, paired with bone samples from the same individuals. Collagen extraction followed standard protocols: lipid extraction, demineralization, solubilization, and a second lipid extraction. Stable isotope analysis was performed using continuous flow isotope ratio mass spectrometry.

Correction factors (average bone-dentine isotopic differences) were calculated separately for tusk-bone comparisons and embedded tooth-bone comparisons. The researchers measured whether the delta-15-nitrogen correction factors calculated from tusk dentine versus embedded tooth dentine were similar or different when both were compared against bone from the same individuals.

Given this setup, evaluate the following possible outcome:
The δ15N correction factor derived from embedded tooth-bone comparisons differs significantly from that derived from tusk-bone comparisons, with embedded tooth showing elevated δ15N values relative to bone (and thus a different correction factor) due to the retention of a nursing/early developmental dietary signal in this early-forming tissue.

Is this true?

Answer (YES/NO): YES